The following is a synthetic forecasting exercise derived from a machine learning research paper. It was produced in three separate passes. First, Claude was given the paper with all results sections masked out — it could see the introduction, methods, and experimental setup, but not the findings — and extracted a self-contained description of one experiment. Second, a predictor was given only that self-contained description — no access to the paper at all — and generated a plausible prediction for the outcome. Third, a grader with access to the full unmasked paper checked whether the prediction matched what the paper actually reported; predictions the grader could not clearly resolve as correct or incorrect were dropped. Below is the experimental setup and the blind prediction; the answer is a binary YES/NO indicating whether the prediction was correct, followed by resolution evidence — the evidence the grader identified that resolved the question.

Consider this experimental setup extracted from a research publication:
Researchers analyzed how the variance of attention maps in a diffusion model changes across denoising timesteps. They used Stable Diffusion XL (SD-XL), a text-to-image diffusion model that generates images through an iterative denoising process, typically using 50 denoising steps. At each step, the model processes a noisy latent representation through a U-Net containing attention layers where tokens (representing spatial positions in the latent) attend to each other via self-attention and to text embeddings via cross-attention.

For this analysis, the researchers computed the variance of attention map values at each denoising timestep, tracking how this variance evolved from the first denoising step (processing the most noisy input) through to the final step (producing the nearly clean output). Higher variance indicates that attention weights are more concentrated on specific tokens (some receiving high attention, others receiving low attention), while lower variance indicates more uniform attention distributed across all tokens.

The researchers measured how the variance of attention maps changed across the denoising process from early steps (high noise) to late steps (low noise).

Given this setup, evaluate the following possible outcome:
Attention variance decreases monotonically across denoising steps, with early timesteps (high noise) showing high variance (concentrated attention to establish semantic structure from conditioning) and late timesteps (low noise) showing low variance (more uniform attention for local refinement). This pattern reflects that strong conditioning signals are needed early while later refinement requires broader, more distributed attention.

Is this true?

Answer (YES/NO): NO